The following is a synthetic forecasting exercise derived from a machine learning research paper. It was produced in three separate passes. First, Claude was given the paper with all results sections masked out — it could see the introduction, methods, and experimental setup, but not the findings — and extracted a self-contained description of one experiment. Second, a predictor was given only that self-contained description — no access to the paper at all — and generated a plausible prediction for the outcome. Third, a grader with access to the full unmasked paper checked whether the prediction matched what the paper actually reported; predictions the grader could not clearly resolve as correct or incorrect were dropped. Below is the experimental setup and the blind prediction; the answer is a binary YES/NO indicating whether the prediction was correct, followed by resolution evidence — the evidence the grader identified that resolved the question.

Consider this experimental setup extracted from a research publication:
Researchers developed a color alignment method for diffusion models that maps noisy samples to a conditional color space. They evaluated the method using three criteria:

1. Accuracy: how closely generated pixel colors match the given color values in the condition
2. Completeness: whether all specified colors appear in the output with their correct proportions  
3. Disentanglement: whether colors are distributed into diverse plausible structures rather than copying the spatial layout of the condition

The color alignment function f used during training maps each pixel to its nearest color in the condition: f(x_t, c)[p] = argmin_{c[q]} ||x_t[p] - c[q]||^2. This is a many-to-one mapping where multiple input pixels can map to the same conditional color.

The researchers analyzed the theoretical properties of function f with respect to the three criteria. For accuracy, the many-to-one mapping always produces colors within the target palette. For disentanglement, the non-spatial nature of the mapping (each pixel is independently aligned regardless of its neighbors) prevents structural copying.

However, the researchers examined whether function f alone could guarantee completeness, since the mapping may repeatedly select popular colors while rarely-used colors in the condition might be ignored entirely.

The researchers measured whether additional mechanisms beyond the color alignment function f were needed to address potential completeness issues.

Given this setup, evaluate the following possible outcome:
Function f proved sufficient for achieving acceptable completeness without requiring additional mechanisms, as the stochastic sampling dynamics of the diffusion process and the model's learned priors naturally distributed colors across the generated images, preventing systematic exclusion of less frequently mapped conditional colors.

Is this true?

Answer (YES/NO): NO